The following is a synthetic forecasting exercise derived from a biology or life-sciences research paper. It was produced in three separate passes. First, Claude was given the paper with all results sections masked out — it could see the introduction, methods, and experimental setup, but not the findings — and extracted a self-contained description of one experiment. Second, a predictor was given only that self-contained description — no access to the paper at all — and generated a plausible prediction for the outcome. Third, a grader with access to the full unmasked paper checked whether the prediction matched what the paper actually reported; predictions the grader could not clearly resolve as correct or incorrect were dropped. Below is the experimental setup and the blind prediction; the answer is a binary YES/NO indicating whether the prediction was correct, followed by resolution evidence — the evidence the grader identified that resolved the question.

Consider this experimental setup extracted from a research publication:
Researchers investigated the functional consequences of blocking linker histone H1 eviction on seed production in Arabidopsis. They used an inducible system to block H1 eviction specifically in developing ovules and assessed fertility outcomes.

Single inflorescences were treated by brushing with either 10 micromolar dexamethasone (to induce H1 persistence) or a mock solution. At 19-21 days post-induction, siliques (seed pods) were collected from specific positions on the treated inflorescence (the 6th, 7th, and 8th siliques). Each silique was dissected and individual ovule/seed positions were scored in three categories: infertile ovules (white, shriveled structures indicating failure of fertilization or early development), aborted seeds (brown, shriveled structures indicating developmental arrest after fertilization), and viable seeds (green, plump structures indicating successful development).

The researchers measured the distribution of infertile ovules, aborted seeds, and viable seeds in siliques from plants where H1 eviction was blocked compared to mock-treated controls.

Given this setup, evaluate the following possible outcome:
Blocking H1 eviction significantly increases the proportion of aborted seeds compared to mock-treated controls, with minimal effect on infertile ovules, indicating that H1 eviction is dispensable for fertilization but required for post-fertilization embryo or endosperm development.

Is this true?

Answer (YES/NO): NO